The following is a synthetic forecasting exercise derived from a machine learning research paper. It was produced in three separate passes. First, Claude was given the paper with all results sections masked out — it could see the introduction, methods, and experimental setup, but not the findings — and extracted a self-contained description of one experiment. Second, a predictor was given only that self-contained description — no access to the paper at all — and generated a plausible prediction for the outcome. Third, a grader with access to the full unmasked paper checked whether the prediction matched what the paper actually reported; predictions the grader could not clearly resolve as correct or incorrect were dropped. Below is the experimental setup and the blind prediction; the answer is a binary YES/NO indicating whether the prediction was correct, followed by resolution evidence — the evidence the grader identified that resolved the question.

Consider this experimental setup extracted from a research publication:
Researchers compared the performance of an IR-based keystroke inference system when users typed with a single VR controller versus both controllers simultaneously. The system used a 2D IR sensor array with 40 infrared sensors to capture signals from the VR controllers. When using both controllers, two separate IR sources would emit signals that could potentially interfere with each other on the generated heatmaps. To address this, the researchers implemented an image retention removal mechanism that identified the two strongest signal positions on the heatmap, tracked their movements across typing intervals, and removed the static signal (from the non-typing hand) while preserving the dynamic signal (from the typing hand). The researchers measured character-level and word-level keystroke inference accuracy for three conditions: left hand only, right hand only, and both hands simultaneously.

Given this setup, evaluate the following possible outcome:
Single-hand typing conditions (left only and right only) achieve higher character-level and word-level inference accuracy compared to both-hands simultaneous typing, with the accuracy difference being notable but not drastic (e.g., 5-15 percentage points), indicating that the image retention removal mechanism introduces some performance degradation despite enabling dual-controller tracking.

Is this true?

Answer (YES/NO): YES